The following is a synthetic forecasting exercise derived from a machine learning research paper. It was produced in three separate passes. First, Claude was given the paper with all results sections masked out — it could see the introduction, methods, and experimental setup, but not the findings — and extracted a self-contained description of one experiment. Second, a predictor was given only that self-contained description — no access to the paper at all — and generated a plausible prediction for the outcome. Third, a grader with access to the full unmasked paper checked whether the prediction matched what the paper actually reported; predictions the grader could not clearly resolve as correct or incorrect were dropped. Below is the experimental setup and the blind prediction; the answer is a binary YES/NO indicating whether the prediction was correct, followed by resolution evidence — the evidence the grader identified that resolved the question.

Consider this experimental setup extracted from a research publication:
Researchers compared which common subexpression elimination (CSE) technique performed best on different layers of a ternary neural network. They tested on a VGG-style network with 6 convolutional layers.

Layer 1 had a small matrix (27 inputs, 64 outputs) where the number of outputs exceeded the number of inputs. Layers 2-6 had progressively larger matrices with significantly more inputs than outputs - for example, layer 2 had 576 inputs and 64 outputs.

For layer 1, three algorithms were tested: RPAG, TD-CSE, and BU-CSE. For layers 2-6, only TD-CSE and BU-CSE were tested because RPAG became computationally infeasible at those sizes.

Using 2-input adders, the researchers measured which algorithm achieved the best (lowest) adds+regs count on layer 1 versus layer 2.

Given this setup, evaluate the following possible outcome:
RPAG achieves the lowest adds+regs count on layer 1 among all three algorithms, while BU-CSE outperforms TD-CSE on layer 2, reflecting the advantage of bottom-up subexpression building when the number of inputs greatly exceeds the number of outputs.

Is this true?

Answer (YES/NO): YES